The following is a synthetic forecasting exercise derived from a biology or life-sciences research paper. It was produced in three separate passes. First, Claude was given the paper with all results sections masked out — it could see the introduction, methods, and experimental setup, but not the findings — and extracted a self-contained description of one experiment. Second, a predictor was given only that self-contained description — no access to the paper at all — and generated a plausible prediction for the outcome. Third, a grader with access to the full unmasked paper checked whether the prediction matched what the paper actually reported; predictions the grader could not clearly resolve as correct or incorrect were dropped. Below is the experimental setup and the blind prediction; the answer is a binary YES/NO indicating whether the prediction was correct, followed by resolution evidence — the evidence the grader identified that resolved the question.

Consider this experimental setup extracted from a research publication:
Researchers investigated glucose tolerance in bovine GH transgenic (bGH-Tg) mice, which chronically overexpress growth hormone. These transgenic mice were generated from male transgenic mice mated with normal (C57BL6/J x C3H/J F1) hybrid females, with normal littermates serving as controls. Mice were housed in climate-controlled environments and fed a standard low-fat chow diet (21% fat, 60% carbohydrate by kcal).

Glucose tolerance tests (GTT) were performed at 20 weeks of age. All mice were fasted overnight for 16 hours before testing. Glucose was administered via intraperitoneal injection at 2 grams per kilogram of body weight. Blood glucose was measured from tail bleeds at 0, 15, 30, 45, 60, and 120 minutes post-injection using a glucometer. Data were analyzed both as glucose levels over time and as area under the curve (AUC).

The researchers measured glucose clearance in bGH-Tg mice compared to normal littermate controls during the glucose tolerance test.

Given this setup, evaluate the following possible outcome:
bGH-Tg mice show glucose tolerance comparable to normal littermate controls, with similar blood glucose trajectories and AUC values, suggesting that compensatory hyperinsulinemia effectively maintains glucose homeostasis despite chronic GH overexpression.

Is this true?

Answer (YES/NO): NO